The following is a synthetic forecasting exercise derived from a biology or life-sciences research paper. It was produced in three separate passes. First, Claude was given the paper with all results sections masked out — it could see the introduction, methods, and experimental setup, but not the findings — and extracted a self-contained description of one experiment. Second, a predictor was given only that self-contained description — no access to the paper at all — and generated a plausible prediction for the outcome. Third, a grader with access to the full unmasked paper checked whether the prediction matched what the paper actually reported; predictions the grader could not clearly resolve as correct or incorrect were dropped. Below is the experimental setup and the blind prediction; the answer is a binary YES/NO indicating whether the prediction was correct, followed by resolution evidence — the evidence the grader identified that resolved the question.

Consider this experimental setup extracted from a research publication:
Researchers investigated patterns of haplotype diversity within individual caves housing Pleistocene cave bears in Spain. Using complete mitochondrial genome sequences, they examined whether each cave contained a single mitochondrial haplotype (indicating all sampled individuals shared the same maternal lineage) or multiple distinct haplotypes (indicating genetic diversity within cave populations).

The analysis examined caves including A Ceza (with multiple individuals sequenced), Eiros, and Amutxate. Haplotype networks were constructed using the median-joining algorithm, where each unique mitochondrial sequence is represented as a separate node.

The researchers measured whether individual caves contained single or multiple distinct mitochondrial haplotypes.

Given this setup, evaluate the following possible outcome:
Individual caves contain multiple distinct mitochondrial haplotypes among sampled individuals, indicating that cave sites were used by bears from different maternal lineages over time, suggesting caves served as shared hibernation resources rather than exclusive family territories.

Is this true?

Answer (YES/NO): NO